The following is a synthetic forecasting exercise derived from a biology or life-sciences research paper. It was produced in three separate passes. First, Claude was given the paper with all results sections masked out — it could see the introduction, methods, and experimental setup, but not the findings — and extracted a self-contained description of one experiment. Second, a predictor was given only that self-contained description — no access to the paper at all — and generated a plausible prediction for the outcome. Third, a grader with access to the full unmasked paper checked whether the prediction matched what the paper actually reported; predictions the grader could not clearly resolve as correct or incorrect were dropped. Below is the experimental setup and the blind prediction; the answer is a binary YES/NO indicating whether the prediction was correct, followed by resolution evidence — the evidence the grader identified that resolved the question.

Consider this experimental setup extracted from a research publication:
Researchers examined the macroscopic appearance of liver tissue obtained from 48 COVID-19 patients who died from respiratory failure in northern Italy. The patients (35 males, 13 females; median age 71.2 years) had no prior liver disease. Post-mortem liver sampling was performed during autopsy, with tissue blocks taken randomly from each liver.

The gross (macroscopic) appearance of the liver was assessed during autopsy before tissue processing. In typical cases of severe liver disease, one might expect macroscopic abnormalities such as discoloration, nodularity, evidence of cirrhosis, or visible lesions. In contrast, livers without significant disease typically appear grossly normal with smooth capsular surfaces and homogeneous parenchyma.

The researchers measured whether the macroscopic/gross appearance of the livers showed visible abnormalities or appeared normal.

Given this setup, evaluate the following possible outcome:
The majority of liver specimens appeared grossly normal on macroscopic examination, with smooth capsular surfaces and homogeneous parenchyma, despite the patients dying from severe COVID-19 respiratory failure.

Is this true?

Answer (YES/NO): YES